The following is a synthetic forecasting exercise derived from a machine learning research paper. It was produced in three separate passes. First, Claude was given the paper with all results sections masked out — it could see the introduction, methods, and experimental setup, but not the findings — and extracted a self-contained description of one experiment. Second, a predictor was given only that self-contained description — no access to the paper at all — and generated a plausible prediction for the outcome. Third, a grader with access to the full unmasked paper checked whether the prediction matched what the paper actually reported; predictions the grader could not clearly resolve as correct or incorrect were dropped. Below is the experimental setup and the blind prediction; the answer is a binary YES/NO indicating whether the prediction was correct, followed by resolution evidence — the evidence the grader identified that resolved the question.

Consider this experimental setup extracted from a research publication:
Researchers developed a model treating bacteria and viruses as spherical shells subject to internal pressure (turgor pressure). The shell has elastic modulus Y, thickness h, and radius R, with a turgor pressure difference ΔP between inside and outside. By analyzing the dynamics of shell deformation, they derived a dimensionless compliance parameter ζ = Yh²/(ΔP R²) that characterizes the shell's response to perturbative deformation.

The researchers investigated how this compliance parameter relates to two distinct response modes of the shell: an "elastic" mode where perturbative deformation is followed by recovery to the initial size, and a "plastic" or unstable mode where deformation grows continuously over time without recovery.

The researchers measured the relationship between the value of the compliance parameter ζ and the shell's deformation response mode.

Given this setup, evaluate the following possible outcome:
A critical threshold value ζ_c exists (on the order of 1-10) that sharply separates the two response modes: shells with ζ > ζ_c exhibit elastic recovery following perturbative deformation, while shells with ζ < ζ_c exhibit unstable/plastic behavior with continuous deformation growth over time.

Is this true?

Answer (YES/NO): YES